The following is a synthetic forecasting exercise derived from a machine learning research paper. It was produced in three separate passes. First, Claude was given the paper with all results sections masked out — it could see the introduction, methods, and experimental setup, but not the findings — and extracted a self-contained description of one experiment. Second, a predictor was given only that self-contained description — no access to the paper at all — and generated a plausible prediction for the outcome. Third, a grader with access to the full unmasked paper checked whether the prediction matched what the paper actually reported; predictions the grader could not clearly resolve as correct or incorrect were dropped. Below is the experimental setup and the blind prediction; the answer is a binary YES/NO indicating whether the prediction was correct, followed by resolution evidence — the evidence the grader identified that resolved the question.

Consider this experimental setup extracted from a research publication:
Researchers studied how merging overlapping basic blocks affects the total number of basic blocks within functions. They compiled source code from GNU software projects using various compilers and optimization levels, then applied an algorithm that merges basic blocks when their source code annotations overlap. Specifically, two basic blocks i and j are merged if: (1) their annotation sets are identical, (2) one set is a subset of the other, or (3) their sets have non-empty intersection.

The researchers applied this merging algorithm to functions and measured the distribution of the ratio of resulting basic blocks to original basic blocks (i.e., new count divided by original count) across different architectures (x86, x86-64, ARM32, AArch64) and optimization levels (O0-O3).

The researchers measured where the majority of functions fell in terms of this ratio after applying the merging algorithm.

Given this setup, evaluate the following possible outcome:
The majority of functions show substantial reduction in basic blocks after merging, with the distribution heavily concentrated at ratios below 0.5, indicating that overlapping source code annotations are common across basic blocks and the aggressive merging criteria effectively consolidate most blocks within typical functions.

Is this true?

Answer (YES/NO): NO